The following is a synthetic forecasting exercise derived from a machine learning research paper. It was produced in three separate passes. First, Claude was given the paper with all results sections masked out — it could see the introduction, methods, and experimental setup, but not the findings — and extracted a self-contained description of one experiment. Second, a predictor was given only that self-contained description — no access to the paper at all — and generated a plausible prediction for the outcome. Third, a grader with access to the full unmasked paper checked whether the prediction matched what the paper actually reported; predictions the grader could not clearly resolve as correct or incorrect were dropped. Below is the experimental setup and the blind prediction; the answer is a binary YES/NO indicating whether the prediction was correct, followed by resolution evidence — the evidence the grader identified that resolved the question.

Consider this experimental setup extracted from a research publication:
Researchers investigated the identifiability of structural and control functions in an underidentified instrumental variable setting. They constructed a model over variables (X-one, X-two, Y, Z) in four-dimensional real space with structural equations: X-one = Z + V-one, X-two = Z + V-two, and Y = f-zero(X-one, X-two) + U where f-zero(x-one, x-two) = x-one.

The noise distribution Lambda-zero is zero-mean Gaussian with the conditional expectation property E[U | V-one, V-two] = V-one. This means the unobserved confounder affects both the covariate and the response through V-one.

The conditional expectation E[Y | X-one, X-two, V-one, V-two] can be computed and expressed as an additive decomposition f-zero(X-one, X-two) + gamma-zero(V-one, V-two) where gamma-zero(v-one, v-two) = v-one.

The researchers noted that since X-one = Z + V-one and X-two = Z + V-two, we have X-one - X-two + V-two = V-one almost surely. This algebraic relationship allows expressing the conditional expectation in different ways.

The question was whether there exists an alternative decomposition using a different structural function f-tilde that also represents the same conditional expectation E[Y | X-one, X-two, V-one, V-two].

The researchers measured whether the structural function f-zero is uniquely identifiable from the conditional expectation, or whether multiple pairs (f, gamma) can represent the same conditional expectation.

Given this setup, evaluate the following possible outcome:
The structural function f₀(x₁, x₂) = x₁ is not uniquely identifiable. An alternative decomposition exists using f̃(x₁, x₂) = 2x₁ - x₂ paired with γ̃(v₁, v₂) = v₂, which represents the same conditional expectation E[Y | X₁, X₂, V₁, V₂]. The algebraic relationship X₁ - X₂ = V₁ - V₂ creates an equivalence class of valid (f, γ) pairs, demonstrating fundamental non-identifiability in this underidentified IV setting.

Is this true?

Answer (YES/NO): YES